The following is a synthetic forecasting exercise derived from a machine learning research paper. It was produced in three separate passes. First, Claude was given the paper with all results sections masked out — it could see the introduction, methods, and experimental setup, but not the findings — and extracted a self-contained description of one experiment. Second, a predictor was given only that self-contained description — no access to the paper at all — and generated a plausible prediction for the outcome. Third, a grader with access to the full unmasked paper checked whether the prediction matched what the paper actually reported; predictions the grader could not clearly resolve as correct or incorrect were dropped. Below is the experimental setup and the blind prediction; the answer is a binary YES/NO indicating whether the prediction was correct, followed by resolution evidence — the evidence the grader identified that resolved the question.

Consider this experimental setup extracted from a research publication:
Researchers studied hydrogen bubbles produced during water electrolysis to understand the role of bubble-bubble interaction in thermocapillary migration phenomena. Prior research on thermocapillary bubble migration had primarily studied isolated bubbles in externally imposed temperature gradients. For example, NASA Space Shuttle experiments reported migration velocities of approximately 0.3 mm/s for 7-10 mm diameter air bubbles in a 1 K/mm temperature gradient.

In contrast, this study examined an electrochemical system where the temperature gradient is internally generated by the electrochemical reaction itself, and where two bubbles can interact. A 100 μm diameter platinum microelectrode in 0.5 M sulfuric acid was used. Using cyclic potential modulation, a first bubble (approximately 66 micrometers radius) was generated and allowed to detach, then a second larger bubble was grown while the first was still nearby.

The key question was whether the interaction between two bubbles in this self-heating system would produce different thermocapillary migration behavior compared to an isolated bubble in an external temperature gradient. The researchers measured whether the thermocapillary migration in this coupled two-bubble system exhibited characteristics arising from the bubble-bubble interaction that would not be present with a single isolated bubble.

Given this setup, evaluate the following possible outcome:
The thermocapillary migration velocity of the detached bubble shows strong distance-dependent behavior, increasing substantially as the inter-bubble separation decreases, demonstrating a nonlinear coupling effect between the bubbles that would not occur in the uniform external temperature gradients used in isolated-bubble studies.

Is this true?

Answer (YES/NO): NO